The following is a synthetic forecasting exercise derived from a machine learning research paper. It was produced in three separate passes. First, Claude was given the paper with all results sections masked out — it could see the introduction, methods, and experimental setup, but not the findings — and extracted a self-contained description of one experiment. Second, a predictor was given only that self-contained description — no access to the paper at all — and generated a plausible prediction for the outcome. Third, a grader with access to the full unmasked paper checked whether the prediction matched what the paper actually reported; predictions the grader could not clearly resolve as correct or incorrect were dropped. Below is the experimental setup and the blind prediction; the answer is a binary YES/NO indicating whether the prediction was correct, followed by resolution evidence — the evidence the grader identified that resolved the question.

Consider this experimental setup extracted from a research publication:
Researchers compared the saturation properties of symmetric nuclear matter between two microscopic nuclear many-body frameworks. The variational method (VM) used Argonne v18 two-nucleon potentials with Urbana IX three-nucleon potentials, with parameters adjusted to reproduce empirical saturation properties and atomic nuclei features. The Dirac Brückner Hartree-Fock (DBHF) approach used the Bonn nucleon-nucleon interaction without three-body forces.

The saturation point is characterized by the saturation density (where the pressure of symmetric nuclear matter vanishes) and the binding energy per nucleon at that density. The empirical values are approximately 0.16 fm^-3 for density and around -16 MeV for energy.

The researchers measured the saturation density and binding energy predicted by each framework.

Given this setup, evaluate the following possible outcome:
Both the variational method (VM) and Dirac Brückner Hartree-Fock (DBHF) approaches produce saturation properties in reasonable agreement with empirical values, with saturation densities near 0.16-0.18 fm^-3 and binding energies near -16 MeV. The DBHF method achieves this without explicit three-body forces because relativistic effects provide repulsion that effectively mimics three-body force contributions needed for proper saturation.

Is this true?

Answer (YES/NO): YES